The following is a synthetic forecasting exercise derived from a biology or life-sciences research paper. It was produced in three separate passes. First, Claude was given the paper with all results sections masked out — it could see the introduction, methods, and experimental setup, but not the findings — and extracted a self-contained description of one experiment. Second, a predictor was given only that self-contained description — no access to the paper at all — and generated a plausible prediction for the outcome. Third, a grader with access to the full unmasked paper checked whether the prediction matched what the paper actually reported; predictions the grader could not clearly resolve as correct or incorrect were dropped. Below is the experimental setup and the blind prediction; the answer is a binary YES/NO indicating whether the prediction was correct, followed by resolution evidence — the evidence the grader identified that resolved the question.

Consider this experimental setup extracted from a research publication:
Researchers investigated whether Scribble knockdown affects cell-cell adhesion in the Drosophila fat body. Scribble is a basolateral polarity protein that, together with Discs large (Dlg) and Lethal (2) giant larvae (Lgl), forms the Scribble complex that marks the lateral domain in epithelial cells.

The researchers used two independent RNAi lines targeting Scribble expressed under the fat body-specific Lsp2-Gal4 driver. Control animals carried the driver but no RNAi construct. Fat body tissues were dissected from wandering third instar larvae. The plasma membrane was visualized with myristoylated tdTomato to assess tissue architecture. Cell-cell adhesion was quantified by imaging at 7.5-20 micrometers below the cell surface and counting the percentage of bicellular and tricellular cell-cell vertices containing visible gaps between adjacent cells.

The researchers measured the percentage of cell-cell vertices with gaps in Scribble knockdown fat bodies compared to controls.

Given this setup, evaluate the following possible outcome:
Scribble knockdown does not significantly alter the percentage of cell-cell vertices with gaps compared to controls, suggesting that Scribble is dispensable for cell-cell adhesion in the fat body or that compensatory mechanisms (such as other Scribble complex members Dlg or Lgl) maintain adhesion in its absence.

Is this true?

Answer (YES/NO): NO